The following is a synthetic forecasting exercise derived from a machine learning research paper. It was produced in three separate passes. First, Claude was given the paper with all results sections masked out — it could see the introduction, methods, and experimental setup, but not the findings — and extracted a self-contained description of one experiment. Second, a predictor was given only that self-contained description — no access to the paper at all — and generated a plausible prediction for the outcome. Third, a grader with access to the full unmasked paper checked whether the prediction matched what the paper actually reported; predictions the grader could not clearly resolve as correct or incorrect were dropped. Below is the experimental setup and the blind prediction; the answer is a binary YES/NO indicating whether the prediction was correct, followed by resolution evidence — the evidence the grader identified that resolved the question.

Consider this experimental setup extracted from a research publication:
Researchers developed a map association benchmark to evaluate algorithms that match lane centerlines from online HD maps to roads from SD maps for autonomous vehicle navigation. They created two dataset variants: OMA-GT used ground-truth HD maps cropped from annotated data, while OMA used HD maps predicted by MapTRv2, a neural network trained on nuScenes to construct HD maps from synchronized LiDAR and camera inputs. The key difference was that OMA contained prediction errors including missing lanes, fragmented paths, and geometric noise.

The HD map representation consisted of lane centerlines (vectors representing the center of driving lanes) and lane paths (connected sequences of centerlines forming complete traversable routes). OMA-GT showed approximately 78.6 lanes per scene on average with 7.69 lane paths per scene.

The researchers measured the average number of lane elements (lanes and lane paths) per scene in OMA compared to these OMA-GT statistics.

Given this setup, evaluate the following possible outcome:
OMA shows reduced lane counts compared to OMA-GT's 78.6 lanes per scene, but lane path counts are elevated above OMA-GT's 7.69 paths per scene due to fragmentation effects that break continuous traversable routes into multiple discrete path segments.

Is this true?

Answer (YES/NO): NO